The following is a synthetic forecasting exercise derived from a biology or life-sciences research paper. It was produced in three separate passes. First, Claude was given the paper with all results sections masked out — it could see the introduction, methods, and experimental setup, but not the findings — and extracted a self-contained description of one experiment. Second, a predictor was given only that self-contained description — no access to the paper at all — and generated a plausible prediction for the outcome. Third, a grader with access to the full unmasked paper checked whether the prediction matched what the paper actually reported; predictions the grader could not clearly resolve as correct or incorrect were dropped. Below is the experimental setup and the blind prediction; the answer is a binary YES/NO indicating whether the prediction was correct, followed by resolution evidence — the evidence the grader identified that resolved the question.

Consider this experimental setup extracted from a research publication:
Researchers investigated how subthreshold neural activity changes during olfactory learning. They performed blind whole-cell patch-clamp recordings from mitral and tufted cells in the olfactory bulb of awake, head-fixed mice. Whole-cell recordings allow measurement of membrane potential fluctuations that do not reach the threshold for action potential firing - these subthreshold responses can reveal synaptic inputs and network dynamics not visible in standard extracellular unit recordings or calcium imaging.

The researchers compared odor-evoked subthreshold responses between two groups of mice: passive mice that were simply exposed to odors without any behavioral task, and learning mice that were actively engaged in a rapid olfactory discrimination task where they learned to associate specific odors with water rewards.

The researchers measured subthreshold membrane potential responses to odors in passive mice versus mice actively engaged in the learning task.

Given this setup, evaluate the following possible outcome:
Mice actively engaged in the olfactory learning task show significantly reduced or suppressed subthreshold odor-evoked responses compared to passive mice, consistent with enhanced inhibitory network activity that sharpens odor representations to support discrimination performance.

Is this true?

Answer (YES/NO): NO